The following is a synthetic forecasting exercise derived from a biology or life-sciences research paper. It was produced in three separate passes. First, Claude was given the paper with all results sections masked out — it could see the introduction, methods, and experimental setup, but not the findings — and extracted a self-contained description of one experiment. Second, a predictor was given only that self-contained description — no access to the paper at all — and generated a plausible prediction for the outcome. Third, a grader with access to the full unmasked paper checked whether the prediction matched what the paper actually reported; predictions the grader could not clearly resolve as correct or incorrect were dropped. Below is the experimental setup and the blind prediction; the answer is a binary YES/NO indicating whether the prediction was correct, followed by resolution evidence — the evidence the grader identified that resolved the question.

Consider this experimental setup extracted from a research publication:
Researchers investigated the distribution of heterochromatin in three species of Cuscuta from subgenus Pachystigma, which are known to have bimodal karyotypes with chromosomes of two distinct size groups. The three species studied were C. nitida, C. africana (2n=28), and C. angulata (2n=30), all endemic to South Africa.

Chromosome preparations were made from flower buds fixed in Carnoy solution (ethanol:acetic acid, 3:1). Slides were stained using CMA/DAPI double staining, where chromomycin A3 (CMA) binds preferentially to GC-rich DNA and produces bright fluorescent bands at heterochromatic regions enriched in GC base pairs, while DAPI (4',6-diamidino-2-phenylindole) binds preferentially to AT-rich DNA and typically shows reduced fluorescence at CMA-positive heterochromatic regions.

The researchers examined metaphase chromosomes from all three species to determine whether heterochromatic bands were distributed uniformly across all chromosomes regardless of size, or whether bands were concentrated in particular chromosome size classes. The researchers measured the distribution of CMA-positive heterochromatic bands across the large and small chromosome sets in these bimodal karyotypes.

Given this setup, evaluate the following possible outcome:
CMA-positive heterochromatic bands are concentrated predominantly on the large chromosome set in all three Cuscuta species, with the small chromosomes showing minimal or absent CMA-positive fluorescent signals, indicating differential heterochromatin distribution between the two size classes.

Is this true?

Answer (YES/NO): NO